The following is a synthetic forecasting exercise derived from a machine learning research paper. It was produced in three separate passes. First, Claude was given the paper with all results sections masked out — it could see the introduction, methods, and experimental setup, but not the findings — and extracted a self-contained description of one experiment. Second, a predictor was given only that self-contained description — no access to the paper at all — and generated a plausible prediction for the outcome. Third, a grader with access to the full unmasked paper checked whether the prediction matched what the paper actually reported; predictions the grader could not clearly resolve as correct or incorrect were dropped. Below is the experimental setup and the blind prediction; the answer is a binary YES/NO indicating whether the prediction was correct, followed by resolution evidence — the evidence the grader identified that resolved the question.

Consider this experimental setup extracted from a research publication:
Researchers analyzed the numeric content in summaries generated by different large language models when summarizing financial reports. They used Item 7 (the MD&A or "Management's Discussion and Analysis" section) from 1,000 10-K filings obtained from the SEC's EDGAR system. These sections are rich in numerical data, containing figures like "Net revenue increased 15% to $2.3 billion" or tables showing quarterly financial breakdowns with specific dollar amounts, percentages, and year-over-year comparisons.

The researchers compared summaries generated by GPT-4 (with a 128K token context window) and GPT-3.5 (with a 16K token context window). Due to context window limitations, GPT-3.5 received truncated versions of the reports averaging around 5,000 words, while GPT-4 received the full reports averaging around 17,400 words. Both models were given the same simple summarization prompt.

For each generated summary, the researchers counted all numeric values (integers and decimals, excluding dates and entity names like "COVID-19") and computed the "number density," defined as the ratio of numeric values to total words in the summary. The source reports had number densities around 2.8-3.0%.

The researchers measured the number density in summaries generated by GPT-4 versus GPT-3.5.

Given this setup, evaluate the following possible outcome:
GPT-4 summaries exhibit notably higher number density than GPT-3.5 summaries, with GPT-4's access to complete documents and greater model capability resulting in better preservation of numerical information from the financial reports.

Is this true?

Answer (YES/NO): YES